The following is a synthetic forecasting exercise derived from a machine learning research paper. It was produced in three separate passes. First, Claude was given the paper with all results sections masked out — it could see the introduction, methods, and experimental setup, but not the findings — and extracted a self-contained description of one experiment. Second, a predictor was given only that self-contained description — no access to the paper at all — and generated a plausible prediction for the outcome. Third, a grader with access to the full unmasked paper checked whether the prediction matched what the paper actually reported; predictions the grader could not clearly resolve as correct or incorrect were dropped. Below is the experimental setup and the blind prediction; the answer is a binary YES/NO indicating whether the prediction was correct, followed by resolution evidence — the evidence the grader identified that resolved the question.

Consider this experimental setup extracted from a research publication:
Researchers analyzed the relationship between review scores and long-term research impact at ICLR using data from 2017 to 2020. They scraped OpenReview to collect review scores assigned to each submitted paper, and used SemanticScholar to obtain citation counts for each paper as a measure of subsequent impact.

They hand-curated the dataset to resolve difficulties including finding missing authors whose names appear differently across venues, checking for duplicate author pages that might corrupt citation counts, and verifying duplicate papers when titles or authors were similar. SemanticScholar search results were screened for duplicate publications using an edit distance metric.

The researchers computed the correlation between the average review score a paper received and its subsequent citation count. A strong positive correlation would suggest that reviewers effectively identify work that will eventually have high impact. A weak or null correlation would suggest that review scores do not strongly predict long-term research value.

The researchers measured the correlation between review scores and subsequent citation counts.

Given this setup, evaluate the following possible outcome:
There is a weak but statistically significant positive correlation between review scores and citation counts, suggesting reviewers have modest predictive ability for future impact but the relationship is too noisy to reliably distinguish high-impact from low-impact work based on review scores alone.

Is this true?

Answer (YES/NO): YES